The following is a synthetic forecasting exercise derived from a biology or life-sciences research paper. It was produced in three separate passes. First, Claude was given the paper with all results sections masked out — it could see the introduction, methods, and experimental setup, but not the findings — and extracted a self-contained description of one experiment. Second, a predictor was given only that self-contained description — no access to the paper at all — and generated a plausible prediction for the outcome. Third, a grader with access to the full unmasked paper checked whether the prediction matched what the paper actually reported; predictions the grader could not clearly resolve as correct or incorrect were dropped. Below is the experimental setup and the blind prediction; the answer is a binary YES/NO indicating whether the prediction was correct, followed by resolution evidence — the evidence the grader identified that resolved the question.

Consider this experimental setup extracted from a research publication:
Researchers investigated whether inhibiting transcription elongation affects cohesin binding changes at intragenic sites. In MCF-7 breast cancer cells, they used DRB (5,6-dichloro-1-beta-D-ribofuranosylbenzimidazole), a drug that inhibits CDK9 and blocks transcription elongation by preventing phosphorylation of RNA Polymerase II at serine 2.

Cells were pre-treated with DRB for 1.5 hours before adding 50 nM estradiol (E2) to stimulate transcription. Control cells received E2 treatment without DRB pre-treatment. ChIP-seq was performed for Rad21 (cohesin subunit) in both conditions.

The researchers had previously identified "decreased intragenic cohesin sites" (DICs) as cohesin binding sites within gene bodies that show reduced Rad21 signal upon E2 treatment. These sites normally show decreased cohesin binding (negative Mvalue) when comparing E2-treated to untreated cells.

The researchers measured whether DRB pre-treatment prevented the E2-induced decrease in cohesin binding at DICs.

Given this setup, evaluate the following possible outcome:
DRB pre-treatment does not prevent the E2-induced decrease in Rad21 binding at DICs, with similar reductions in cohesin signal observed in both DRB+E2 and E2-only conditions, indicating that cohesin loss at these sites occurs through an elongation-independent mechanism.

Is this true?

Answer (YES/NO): NO